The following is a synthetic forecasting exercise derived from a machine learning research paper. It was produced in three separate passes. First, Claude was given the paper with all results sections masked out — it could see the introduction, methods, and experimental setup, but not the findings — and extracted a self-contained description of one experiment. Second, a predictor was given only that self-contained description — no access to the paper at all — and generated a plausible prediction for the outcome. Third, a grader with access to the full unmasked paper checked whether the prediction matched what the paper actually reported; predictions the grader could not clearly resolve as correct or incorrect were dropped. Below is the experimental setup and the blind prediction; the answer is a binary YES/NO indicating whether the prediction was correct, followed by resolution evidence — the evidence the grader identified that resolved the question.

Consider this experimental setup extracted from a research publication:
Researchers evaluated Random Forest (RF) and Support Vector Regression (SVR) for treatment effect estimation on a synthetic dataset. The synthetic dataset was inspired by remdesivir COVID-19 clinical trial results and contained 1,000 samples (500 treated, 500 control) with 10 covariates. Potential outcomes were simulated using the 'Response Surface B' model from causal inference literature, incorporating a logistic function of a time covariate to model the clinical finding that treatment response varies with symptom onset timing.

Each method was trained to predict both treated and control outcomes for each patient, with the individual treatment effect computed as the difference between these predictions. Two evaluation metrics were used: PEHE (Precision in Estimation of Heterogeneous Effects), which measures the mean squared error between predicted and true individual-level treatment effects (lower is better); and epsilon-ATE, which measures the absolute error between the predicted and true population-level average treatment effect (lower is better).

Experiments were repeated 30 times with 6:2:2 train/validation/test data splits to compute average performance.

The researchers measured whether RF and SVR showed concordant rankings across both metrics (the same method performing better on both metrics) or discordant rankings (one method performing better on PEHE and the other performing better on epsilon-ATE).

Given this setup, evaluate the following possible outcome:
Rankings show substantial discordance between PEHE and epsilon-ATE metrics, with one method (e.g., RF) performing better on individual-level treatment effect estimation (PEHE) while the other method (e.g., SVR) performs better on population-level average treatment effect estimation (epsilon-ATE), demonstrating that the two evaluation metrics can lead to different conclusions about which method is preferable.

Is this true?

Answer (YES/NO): YES